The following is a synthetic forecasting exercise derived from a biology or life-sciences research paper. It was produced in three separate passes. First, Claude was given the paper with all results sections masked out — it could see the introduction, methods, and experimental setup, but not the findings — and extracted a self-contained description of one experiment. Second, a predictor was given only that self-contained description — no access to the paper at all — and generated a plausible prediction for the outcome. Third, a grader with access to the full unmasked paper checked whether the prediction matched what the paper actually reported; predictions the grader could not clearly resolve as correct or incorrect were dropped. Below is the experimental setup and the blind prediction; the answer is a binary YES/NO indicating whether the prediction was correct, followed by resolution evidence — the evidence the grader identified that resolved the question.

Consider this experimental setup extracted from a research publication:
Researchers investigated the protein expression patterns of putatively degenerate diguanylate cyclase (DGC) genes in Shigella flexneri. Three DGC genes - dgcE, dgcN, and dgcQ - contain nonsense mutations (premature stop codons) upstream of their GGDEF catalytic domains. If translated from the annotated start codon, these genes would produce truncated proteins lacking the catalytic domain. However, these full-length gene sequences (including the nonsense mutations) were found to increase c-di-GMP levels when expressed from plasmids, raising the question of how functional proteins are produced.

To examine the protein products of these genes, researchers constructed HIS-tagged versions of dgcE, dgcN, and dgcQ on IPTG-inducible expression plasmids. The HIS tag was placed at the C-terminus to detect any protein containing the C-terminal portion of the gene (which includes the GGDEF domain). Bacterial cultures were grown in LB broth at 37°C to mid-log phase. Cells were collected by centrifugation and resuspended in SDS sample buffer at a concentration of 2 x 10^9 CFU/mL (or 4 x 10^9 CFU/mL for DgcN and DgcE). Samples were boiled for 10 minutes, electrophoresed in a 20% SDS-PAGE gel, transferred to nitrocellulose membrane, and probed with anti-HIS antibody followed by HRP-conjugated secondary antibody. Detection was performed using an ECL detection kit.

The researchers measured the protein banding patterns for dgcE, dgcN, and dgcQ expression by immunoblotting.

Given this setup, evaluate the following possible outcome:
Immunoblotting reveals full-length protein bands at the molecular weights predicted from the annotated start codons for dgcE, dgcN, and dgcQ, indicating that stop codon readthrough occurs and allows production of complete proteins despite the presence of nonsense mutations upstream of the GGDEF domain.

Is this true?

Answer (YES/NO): NO